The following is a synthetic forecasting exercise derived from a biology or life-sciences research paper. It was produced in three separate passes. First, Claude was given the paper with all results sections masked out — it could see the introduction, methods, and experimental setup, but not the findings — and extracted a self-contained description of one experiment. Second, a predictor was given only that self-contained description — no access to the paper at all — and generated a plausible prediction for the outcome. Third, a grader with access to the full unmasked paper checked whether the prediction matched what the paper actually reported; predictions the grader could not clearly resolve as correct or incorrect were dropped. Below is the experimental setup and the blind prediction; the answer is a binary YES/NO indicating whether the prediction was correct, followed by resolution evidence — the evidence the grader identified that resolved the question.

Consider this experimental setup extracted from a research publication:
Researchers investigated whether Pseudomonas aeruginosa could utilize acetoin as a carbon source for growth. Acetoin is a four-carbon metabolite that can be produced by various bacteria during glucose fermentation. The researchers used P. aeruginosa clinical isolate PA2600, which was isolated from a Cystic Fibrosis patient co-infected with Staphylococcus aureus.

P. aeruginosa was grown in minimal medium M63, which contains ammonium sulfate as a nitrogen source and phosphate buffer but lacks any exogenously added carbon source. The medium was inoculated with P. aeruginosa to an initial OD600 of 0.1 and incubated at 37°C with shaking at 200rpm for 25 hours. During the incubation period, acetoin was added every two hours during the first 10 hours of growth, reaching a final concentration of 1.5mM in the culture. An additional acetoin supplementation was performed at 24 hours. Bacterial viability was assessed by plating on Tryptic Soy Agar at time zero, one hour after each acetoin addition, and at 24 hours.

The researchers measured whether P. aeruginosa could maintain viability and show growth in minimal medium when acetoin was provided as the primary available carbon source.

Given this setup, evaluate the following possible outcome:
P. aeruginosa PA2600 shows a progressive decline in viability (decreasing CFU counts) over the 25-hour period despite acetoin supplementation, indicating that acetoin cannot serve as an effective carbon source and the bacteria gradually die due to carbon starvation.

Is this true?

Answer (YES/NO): NO